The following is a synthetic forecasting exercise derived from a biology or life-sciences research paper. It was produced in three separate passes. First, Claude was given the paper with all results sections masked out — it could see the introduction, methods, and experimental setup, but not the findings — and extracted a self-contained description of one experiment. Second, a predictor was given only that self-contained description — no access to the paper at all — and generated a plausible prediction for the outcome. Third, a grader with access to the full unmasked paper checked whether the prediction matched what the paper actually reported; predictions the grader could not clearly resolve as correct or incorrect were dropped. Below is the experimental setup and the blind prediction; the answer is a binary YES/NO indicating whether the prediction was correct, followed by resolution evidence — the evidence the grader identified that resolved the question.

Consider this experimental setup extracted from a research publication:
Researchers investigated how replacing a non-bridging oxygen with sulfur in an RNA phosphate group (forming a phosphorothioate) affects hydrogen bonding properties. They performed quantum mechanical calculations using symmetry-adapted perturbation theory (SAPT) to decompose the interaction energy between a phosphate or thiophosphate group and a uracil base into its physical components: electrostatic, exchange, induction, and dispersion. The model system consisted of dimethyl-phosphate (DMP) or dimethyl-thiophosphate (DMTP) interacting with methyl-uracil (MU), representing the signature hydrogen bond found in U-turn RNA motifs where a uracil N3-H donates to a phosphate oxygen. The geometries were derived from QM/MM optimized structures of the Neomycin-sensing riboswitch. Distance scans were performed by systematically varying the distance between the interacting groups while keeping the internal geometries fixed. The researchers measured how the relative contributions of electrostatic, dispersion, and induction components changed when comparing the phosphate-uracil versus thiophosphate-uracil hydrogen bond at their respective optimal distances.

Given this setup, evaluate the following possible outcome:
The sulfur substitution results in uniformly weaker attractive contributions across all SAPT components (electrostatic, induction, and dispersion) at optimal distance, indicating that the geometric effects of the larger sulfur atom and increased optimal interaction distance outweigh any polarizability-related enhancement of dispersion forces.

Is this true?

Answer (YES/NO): NO